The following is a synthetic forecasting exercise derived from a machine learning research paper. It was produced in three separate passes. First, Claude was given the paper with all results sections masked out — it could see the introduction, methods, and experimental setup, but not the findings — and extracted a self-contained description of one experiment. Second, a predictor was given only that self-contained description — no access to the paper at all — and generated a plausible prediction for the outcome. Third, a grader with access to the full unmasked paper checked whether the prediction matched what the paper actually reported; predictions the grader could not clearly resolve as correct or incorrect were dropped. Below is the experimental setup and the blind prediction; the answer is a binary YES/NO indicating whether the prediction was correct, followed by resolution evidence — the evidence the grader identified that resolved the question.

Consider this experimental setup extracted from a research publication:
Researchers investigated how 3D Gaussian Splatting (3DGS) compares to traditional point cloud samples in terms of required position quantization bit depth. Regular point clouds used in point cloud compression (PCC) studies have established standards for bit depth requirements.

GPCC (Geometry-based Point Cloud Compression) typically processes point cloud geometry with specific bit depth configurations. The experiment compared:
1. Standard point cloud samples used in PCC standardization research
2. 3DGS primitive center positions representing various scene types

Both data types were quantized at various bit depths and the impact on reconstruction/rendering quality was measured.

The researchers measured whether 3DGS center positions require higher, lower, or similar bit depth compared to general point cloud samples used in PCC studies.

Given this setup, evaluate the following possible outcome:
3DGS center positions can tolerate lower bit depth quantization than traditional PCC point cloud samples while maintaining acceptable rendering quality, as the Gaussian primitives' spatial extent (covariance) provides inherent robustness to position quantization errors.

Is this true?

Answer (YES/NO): NO